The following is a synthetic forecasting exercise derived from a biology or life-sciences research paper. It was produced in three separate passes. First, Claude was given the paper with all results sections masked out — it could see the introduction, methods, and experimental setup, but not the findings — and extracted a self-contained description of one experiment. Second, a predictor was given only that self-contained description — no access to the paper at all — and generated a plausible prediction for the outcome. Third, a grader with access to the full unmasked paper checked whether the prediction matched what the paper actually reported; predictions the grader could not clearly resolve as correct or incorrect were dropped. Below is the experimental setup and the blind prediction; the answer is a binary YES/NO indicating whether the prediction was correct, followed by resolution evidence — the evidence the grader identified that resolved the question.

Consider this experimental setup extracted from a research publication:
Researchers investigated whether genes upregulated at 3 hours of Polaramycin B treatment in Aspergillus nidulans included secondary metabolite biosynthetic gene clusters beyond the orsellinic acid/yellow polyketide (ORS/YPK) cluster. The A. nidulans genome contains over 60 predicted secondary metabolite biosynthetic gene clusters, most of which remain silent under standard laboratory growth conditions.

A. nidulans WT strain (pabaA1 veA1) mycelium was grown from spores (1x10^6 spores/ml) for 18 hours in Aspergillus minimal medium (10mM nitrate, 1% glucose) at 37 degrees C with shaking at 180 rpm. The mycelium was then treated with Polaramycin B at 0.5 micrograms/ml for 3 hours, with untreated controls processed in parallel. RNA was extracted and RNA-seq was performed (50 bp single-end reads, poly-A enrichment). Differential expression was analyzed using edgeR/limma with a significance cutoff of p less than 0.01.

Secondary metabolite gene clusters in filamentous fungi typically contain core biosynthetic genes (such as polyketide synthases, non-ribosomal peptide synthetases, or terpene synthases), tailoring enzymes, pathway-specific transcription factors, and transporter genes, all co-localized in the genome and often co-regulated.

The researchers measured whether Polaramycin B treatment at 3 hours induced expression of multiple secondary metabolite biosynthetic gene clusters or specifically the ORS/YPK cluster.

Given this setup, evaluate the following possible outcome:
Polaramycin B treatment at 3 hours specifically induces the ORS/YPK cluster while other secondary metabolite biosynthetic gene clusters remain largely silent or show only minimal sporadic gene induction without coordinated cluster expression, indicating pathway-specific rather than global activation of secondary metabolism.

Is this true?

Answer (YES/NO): NO